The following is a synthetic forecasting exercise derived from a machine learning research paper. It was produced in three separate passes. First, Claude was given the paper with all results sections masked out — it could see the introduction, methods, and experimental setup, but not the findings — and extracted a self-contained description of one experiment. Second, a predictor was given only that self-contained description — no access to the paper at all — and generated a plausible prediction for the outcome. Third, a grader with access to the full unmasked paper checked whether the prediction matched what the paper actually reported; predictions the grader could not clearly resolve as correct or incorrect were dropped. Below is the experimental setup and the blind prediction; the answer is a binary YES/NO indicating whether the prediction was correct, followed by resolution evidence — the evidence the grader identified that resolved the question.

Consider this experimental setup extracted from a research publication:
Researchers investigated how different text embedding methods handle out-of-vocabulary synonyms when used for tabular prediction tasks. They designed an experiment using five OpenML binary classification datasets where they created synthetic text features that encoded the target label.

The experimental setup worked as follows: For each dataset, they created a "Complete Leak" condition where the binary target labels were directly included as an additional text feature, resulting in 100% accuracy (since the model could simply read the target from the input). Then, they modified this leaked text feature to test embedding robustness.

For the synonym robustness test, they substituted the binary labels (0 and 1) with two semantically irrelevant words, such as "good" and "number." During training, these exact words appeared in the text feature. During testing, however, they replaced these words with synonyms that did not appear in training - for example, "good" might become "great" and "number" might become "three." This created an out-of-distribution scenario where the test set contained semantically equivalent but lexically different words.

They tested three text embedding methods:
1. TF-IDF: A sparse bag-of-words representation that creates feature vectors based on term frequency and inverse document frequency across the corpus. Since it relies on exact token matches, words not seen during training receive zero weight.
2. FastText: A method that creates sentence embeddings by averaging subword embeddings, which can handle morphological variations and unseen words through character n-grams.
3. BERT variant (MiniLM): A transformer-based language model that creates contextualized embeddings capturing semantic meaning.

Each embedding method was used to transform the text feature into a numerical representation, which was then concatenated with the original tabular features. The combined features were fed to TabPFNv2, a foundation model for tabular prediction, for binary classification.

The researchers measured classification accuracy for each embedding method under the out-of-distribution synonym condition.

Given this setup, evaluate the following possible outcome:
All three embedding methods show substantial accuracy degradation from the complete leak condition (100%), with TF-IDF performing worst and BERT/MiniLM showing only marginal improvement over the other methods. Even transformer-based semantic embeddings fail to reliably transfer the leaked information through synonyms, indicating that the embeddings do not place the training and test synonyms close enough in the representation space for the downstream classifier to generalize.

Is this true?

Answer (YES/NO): NO